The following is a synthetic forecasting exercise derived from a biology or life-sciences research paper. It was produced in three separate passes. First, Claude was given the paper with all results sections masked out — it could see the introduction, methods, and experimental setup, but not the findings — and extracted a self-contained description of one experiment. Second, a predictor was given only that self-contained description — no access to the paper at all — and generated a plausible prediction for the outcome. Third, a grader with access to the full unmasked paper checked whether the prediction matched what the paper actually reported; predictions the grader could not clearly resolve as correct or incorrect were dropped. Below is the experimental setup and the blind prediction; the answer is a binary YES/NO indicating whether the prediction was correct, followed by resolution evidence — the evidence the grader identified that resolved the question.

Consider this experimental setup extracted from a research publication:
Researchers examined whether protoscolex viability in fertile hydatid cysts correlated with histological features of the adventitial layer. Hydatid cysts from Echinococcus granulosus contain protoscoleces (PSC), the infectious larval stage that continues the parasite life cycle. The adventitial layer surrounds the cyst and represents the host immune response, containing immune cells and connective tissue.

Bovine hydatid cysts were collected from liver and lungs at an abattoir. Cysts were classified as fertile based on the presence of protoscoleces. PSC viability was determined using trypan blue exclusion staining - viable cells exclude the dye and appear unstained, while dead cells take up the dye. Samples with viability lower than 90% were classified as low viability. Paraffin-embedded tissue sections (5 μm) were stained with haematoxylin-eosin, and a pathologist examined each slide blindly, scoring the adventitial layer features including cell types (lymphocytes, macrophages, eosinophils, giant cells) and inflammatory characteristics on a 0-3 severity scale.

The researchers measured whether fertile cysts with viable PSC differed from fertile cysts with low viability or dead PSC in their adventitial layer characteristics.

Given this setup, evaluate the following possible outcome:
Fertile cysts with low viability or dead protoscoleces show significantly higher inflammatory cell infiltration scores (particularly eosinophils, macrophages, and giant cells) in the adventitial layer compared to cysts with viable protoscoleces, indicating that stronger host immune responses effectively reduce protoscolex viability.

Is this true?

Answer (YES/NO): NO